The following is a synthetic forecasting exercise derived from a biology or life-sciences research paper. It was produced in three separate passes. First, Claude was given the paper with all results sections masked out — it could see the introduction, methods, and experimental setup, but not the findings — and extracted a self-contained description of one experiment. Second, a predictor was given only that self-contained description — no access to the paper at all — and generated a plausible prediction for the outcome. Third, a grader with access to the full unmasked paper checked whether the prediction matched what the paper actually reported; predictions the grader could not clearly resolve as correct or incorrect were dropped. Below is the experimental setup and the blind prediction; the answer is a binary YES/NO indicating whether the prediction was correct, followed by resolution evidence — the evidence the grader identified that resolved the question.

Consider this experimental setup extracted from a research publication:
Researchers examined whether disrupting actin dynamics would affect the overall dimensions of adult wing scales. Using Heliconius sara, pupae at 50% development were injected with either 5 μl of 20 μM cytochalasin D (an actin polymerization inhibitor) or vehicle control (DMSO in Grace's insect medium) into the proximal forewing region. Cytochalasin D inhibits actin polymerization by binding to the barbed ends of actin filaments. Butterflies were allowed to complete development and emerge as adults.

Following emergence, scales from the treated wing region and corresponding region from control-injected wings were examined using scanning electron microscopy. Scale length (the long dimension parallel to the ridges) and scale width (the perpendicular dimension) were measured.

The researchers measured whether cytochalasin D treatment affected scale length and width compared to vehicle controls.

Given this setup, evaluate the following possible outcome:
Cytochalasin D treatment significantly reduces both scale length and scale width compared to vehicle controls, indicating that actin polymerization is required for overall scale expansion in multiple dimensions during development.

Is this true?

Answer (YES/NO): NO